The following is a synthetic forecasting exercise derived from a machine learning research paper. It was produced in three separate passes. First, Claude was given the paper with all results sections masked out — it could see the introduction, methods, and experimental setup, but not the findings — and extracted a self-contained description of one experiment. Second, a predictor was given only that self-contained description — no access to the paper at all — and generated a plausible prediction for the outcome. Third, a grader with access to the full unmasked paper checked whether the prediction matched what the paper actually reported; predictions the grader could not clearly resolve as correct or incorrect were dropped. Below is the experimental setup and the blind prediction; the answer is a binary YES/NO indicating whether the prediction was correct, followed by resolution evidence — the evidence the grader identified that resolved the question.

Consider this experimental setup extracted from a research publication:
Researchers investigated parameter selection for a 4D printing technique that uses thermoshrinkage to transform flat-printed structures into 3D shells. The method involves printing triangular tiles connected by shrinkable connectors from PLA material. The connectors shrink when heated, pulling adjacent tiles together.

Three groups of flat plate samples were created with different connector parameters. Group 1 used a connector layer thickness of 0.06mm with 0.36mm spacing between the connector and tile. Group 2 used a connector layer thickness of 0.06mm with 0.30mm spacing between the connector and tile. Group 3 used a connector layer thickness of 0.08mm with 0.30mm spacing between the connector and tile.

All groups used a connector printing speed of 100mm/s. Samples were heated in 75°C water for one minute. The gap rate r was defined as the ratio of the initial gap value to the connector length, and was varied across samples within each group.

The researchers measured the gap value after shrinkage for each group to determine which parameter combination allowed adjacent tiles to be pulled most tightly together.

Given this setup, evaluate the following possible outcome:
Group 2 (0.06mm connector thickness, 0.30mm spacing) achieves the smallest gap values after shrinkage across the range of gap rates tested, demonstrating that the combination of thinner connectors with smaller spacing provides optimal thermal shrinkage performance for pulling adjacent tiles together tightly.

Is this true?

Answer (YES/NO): NO